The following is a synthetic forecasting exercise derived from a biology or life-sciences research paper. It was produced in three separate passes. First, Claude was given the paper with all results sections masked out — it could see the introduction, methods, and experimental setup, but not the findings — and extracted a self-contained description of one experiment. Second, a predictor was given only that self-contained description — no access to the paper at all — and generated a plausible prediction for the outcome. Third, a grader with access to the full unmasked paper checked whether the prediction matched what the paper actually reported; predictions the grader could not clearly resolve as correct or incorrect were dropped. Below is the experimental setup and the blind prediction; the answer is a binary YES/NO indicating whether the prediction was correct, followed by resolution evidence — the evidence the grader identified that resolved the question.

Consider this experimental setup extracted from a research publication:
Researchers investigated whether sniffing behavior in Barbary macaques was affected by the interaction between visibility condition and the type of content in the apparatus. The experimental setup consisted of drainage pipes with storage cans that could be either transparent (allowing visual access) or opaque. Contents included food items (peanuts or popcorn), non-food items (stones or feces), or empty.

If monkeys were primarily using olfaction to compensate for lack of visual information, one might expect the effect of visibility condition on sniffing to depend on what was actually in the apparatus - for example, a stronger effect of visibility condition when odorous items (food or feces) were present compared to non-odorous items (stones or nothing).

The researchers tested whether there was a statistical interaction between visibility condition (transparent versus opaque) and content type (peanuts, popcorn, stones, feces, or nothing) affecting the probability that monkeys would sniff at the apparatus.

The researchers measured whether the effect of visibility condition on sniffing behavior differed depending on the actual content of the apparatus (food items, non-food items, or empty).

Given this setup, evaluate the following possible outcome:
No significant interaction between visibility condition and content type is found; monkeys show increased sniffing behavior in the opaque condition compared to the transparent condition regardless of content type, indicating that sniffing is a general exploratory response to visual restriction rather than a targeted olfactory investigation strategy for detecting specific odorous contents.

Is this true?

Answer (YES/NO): NO